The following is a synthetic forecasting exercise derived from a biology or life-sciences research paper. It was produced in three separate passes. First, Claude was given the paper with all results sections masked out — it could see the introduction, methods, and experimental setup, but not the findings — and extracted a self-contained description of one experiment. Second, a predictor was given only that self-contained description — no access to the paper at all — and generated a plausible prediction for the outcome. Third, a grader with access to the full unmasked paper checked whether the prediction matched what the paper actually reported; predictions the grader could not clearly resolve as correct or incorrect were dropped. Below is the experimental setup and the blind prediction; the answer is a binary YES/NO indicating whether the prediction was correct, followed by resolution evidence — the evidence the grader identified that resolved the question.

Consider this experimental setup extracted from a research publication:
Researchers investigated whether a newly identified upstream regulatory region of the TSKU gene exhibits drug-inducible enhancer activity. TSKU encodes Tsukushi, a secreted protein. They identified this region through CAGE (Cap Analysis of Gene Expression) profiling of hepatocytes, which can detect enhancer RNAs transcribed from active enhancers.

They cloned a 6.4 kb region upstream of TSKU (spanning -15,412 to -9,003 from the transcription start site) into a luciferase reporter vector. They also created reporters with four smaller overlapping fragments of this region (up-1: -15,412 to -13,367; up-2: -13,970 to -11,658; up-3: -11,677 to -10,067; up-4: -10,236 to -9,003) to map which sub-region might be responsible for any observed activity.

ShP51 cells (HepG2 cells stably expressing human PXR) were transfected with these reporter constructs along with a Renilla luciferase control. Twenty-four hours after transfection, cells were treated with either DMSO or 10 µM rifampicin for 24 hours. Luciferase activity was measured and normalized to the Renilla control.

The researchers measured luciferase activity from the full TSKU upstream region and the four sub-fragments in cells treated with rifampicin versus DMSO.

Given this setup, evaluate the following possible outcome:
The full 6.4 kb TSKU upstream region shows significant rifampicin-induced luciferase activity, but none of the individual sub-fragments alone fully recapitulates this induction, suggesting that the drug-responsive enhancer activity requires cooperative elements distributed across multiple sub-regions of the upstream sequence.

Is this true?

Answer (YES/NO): NO